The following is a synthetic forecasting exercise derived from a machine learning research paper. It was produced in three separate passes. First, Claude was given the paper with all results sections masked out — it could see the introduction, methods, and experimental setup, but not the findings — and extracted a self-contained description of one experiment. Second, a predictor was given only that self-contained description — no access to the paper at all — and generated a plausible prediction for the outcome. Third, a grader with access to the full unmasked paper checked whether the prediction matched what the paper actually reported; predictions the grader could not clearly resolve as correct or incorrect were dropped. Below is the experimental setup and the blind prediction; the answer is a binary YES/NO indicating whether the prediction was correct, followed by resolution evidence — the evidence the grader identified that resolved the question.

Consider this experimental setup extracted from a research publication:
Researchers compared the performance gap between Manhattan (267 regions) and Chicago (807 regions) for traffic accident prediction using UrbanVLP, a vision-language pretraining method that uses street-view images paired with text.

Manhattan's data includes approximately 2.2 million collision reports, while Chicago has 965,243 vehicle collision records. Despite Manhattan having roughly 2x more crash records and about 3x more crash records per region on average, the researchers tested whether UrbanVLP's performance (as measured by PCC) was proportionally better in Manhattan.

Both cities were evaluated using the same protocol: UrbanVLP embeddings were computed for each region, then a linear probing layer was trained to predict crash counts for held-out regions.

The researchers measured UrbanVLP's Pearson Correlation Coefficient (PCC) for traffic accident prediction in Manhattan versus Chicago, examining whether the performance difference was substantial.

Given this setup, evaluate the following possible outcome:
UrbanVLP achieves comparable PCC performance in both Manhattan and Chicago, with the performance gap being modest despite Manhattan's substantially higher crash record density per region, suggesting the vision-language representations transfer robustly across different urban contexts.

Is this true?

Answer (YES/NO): NO